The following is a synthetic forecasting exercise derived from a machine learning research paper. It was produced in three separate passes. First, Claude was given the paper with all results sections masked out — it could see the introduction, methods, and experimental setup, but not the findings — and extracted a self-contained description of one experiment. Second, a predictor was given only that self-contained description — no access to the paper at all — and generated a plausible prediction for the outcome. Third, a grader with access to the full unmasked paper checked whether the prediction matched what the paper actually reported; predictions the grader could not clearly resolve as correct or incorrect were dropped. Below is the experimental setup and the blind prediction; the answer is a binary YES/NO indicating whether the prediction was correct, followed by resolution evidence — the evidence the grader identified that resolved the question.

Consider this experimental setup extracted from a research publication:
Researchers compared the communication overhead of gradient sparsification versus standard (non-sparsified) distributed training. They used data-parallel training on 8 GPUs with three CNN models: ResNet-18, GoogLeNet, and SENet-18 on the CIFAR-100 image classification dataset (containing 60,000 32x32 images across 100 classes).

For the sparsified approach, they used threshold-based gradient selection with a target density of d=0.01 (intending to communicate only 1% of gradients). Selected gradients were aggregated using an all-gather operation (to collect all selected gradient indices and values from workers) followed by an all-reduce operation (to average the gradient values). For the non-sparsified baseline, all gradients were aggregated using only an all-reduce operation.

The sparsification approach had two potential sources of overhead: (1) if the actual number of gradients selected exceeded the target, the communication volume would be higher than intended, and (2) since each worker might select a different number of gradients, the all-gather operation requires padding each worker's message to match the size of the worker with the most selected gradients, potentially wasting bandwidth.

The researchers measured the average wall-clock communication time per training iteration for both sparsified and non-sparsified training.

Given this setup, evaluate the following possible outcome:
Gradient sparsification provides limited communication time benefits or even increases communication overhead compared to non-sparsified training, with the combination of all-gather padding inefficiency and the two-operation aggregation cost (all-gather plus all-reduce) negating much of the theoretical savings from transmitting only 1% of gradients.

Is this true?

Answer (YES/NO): YES